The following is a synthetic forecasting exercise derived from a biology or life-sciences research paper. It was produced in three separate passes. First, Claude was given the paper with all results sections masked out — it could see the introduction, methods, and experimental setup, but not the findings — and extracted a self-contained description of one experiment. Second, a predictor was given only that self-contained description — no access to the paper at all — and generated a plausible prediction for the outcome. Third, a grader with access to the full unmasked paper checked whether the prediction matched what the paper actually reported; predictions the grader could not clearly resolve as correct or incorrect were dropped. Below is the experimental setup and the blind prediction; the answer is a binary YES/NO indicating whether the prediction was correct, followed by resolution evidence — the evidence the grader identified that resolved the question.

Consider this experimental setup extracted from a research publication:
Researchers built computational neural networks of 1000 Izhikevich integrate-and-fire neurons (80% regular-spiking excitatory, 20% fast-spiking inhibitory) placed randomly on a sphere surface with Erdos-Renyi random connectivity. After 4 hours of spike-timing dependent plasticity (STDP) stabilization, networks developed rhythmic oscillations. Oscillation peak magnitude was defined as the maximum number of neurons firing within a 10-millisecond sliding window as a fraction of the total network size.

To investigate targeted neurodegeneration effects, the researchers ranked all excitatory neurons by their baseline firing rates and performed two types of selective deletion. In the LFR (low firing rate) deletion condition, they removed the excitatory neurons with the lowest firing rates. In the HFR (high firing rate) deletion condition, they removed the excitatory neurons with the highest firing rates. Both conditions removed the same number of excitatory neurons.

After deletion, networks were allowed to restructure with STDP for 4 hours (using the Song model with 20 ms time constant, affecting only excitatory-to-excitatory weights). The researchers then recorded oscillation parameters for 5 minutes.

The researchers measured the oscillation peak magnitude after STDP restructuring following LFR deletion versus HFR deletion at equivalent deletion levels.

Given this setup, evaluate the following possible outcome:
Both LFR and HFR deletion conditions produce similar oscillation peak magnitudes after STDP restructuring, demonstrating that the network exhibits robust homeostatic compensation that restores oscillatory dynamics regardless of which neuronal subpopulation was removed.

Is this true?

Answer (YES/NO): NO